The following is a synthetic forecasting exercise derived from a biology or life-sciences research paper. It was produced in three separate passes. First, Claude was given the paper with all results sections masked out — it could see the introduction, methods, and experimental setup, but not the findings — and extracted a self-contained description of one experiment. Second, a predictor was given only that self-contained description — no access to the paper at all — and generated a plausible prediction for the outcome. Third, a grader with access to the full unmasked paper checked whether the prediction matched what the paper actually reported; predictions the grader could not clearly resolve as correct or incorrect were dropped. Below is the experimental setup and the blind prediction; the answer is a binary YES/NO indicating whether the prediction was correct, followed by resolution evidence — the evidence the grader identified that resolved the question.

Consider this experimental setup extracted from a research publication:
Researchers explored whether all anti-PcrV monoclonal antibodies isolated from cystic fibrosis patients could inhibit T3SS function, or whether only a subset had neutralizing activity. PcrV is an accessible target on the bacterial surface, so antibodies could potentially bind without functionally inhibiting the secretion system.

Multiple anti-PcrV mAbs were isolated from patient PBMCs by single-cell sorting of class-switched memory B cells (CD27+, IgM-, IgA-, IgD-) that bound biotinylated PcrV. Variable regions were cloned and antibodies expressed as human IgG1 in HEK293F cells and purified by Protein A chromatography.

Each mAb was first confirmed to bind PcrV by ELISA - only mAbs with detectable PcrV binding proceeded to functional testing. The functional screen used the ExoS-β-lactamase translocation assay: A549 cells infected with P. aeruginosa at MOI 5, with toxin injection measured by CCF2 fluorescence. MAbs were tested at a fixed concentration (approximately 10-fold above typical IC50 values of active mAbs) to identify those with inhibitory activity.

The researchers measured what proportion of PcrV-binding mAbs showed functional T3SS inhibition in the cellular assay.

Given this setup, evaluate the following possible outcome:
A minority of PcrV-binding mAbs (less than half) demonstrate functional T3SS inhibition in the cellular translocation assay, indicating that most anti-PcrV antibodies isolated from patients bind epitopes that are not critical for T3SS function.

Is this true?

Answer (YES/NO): NO